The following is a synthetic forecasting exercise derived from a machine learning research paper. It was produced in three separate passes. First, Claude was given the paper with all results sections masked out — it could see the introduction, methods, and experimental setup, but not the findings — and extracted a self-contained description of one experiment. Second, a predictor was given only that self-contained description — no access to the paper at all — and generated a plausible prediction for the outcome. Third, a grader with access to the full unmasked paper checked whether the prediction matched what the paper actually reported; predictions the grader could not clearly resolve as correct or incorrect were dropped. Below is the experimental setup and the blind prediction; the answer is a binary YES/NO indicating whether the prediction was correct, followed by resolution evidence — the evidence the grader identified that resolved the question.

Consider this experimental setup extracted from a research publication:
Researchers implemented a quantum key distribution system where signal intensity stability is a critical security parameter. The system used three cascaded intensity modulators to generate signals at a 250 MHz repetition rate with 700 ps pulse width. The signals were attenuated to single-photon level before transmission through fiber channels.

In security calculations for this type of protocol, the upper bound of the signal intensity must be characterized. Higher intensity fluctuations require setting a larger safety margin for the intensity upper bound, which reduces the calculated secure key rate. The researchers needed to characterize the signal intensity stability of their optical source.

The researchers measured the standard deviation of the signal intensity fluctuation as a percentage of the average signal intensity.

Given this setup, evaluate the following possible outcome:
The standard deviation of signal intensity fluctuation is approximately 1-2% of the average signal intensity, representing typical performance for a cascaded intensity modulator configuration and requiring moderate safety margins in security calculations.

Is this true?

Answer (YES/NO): NO